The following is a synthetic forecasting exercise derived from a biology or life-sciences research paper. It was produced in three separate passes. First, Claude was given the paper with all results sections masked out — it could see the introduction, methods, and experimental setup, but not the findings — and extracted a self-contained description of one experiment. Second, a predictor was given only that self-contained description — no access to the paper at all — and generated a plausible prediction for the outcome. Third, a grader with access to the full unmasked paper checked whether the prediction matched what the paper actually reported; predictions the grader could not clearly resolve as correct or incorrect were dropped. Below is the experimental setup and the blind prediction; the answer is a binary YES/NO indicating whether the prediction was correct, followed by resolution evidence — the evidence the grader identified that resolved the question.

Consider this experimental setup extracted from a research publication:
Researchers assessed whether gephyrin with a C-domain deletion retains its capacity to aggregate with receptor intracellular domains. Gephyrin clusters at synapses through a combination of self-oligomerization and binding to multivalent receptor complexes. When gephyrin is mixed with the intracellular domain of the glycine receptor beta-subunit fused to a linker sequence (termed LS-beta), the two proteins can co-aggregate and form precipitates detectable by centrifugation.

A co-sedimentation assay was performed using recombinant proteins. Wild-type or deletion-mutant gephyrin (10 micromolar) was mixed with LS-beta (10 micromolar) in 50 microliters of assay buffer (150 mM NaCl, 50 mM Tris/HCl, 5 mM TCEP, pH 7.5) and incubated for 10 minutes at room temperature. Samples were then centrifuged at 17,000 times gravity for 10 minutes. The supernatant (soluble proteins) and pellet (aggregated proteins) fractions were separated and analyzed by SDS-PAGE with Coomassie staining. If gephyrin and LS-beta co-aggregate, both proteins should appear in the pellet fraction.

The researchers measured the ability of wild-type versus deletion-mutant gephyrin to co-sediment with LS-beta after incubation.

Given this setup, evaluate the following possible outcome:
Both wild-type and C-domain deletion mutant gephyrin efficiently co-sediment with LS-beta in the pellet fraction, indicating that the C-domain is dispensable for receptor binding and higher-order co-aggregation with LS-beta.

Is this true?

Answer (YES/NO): NO